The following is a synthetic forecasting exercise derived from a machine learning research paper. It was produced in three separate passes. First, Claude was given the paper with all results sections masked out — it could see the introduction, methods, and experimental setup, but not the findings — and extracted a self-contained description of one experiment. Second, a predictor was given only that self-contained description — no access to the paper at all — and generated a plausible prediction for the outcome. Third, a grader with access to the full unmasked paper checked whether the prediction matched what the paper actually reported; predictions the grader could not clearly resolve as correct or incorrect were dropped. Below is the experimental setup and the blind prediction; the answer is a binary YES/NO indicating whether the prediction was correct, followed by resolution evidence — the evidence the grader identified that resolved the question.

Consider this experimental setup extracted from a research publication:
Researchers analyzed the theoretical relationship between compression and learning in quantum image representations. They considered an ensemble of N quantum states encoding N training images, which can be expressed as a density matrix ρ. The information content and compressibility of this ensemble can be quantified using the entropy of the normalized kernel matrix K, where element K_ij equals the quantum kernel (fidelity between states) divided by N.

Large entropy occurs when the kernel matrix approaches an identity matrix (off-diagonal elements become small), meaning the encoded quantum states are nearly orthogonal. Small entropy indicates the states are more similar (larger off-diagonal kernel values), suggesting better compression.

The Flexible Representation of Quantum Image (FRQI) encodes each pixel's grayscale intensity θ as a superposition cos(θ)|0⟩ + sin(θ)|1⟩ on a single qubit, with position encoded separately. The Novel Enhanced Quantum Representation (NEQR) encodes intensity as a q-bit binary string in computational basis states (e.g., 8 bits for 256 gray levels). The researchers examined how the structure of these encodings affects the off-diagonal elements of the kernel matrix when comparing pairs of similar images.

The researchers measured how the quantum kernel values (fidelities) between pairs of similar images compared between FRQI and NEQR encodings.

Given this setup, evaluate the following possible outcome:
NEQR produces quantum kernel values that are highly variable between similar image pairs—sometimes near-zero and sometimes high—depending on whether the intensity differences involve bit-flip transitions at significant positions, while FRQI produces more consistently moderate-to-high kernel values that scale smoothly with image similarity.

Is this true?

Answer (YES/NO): NO